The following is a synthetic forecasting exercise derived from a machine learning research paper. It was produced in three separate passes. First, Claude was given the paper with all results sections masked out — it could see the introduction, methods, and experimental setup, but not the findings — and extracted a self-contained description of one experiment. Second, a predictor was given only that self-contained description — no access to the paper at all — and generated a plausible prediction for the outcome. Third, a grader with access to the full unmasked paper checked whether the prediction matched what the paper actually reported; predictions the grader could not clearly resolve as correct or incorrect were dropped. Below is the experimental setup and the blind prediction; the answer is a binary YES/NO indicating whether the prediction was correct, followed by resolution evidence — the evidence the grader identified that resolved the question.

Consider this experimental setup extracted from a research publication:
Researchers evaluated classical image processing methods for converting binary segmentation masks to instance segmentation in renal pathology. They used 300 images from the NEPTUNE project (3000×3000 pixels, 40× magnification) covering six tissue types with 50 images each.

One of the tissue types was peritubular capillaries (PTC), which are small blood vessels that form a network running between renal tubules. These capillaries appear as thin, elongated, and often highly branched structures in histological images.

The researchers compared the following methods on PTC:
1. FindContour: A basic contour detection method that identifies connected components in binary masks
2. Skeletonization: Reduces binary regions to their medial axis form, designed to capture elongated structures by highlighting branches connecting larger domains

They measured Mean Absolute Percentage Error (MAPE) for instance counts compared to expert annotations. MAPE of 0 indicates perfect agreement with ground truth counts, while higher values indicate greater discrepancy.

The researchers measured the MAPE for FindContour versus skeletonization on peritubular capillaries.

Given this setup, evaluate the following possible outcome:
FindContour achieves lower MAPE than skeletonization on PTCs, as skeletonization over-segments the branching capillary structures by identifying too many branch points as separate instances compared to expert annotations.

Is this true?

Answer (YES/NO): YES